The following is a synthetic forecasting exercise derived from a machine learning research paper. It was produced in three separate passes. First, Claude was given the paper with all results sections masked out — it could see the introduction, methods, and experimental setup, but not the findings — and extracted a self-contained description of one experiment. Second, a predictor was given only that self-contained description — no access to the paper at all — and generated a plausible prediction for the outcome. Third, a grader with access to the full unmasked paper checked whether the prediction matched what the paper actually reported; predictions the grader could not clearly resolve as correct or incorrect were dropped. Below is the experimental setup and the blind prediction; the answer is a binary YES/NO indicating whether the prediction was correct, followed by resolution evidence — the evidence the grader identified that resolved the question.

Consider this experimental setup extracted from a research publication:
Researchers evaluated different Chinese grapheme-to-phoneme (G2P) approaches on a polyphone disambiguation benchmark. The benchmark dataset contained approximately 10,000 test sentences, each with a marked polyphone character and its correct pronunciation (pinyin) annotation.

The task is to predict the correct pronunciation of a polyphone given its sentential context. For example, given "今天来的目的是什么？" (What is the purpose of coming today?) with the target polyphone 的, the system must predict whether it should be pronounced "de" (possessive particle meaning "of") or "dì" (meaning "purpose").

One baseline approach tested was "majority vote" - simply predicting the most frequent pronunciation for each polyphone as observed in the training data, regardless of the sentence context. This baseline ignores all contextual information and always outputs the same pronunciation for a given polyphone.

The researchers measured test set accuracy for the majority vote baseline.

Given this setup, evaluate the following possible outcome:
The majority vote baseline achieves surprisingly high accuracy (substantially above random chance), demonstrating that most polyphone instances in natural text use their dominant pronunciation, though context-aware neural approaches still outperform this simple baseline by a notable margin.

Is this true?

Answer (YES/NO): YES